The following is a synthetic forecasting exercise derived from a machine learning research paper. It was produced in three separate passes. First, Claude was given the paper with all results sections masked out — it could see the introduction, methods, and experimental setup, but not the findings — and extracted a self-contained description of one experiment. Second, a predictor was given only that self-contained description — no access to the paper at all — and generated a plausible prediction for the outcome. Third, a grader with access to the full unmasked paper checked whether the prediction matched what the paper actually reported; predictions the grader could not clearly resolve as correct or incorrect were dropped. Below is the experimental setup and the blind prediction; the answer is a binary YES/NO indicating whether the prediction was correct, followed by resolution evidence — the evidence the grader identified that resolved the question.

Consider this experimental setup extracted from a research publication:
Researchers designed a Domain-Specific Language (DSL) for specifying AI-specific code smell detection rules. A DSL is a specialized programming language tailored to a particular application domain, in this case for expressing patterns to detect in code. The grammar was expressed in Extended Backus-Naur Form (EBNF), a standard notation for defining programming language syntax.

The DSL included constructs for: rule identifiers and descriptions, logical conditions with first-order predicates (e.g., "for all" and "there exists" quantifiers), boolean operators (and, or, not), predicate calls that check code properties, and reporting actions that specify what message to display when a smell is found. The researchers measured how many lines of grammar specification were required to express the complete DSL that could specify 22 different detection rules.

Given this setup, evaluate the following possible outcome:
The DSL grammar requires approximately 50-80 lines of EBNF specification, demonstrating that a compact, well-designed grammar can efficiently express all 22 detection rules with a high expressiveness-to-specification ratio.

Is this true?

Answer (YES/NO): YES